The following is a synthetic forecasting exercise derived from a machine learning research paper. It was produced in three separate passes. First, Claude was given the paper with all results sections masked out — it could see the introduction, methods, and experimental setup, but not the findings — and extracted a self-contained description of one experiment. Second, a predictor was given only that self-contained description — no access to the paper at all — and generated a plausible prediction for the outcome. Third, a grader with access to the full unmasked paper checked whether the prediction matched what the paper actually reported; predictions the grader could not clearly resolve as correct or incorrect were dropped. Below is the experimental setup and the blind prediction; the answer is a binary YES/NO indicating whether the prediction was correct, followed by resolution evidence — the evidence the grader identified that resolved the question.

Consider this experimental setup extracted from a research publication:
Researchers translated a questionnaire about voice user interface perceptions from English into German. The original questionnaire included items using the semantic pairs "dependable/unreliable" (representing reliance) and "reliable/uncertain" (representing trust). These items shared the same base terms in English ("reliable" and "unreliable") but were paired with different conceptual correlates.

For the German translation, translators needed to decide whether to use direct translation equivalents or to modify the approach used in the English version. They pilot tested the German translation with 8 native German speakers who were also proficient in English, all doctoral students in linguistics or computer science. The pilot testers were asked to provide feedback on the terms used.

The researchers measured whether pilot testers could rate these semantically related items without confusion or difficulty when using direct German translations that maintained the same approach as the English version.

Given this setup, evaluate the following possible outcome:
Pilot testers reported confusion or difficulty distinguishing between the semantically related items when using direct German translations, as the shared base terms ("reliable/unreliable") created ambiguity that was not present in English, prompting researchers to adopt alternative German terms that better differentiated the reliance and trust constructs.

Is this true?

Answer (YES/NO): NO